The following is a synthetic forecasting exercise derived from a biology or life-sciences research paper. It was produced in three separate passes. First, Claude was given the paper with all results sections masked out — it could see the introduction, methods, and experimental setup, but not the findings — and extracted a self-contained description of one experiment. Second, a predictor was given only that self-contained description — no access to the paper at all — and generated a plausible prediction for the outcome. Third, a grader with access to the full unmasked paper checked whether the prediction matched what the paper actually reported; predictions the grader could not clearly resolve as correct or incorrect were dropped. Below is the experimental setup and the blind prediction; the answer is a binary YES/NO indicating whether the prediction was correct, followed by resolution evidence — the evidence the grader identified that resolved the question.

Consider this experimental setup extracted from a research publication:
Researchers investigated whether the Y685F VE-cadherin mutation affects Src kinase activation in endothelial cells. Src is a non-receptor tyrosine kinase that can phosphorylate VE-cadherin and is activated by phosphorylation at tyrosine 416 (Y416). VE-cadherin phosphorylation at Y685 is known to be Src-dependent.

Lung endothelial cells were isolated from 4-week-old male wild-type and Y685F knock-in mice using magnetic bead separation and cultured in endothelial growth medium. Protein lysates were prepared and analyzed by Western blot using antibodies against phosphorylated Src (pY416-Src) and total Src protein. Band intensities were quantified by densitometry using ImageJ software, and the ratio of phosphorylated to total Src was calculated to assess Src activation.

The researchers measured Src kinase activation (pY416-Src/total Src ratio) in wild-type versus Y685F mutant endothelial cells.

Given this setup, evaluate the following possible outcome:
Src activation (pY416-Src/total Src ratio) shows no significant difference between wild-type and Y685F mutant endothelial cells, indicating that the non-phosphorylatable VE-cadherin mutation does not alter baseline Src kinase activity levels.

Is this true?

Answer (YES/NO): NO